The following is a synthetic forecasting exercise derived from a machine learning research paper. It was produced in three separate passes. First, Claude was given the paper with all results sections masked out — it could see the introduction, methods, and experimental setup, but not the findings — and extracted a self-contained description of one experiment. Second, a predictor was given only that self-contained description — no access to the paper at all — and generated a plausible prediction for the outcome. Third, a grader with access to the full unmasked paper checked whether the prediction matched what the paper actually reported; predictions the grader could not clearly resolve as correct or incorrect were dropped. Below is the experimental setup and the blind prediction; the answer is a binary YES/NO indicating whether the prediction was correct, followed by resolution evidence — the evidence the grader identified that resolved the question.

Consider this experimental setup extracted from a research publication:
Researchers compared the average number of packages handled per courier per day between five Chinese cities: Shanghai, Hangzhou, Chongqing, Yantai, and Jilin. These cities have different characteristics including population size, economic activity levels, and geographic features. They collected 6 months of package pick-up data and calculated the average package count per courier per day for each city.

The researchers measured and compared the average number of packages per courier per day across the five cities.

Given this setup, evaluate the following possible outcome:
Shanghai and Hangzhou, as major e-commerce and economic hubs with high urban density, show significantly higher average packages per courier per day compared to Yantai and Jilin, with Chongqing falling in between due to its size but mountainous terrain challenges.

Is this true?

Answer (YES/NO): NO